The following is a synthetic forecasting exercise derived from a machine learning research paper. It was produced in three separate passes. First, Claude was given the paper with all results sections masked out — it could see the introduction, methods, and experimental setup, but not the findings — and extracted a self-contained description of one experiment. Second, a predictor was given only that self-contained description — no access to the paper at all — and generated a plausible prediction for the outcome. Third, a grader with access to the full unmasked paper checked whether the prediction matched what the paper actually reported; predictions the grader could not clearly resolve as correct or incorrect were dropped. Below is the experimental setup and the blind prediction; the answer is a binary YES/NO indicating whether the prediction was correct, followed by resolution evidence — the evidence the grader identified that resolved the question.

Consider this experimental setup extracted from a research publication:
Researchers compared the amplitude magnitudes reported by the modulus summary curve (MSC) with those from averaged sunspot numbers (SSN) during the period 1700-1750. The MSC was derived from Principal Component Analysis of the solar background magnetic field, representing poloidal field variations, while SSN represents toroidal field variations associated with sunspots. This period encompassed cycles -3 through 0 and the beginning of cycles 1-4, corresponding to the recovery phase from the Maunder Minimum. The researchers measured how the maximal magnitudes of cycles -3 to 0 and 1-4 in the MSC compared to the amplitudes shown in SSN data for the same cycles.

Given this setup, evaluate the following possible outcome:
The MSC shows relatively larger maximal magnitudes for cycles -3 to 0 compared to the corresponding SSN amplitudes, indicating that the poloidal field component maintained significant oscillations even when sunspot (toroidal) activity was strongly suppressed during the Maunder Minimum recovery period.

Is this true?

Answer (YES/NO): NO